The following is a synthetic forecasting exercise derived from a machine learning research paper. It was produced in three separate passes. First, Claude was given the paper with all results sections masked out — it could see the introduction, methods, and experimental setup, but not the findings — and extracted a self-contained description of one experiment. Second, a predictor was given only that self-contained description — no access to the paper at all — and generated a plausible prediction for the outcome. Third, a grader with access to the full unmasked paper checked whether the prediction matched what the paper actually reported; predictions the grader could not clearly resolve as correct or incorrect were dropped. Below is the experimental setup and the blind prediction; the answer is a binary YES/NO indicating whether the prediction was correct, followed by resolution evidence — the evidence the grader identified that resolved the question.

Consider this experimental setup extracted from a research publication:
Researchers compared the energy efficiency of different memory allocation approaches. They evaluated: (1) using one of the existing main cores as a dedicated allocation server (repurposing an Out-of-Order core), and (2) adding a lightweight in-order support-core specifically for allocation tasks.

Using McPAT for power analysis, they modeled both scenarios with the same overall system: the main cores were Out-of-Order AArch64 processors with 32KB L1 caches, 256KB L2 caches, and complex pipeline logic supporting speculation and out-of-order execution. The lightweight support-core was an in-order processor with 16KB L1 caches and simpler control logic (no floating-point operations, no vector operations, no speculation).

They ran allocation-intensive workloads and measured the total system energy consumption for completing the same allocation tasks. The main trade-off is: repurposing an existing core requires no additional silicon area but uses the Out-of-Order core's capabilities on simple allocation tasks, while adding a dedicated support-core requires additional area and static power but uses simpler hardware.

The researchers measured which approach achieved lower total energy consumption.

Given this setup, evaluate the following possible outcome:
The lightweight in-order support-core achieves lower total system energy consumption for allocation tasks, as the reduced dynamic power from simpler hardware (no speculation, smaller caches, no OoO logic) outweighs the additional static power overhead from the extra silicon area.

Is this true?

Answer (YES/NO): YES